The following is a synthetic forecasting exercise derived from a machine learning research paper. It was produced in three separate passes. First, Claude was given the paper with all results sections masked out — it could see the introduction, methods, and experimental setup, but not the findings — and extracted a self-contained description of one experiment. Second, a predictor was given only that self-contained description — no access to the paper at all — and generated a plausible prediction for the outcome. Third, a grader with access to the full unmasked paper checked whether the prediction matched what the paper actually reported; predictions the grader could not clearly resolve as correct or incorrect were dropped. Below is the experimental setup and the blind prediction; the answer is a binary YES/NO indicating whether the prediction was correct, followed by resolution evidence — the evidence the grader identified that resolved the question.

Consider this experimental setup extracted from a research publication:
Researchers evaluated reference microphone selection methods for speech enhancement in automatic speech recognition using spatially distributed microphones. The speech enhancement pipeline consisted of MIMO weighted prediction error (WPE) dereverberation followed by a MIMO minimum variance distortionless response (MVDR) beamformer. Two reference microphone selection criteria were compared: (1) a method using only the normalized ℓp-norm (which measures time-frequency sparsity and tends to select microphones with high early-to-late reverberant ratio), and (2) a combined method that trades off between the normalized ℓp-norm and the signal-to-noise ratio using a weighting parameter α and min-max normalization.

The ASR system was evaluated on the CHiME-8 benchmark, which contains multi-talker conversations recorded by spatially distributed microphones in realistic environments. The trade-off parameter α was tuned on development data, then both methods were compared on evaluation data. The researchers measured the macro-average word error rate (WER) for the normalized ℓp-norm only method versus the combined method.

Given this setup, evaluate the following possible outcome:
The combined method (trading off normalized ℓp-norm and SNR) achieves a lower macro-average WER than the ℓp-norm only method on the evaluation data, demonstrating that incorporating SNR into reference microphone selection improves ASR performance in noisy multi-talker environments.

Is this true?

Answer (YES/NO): YES